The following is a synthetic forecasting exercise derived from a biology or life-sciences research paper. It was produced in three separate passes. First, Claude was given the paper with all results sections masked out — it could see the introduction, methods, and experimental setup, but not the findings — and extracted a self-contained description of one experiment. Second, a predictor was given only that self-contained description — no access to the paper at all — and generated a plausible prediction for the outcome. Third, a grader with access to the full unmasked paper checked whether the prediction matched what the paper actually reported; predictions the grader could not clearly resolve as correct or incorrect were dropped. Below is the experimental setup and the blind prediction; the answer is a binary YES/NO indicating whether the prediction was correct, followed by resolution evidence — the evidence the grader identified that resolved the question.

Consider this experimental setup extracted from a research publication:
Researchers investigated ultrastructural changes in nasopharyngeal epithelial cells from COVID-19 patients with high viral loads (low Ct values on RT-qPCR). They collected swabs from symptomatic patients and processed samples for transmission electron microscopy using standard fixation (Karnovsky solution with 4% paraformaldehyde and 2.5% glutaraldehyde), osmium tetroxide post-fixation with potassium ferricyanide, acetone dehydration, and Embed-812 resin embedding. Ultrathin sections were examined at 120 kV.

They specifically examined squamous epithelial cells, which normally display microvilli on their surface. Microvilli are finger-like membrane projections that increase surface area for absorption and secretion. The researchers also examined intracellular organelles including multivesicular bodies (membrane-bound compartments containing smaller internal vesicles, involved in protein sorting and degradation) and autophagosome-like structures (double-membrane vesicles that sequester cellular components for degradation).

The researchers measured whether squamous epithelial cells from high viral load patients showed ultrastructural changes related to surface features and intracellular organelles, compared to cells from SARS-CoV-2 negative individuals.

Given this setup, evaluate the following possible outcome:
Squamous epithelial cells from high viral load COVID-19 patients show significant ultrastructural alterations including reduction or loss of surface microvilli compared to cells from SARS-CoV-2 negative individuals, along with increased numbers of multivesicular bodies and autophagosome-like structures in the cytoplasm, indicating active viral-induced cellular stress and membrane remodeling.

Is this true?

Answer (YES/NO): YES